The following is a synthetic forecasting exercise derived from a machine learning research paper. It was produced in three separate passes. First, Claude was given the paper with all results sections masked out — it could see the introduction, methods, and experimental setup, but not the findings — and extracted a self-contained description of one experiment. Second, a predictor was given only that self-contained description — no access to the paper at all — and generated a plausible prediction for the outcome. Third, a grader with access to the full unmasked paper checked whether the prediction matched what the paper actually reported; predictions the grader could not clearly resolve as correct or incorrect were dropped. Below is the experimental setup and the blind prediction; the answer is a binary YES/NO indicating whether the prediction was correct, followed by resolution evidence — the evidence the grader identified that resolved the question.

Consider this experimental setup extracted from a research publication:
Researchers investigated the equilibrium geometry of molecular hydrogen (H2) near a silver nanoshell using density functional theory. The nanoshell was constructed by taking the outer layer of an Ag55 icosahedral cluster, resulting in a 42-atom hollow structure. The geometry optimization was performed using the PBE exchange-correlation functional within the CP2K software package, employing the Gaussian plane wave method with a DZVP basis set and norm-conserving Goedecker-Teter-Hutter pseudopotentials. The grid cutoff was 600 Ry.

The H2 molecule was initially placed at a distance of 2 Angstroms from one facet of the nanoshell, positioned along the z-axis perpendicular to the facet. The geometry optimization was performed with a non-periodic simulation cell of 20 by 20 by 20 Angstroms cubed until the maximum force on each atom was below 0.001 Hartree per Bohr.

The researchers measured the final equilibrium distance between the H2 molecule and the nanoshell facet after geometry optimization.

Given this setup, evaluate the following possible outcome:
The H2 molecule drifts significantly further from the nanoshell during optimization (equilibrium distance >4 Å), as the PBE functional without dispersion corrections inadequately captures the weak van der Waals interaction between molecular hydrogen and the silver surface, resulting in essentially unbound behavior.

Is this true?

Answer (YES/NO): NO